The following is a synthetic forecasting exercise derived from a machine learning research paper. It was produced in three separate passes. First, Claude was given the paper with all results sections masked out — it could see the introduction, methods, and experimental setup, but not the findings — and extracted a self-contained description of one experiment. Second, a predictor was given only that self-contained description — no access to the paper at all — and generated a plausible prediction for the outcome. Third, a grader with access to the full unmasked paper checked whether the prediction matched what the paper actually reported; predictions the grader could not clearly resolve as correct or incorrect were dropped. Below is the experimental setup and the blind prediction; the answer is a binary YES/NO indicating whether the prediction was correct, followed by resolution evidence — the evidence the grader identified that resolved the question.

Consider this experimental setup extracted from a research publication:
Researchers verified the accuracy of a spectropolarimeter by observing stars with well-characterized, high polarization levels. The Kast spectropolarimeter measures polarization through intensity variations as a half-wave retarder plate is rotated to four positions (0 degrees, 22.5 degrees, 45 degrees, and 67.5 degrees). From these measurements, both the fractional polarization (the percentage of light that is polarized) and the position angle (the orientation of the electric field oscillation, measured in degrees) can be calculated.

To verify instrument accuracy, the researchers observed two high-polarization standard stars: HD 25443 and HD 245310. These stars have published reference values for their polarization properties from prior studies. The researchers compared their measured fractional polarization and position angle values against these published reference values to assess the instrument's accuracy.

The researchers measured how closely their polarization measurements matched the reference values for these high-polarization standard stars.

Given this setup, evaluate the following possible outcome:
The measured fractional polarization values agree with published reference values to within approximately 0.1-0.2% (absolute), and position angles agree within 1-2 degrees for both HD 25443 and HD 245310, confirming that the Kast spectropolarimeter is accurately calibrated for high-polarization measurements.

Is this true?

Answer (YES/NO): NO